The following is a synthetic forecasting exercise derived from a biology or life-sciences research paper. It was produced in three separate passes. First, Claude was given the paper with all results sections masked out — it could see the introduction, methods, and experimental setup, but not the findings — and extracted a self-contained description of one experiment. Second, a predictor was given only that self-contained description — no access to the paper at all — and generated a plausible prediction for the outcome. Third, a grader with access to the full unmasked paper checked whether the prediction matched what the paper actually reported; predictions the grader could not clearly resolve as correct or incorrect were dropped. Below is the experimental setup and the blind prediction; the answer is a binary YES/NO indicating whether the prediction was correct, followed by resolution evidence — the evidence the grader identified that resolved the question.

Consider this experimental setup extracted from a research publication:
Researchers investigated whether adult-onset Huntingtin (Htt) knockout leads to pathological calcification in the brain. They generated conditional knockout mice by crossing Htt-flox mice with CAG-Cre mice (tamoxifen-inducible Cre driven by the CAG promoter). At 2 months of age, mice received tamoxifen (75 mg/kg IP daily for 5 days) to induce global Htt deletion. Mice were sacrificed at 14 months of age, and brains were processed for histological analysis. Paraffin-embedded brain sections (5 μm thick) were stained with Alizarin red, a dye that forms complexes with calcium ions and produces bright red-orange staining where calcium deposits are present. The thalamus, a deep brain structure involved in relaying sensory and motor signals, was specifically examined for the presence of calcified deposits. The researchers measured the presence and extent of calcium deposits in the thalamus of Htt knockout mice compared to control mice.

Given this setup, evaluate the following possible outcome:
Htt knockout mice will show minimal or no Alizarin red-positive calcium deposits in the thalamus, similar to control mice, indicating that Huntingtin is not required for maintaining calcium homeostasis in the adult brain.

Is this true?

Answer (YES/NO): NO